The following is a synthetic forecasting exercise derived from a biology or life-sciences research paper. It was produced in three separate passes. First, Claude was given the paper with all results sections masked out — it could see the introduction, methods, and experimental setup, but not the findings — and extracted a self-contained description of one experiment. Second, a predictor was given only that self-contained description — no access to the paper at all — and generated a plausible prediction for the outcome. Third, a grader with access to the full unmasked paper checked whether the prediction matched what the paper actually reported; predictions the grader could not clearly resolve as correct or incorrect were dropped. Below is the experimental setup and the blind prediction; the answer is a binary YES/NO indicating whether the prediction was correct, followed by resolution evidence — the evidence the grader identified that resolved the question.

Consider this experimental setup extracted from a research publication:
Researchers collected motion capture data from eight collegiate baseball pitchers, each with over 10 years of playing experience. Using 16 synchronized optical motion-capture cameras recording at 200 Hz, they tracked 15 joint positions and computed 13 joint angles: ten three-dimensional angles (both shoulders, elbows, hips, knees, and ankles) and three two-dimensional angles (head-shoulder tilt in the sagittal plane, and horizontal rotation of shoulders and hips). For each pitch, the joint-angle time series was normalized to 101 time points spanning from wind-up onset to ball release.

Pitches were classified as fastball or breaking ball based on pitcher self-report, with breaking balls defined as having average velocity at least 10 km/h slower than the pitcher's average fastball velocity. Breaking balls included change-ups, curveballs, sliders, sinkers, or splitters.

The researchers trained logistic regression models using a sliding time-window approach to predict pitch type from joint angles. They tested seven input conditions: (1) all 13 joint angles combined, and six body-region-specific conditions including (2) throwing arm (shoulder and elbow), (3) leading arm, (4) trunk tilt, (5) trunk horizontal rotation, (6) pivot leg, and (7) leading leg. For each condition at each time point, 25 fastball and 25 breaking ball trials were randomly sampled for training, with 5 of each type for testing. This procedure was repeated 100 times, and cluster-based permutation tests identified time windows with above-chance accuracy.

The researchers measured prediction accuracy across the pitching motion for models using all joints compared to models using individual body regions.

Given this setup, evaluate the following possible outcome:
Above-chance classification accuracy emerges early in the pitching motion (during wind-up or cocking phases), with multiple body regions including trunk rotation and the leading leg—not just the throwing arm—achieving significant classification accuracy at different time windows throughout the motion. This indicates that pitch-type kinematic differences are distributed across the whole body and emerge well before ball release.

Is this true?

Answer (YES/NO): NO